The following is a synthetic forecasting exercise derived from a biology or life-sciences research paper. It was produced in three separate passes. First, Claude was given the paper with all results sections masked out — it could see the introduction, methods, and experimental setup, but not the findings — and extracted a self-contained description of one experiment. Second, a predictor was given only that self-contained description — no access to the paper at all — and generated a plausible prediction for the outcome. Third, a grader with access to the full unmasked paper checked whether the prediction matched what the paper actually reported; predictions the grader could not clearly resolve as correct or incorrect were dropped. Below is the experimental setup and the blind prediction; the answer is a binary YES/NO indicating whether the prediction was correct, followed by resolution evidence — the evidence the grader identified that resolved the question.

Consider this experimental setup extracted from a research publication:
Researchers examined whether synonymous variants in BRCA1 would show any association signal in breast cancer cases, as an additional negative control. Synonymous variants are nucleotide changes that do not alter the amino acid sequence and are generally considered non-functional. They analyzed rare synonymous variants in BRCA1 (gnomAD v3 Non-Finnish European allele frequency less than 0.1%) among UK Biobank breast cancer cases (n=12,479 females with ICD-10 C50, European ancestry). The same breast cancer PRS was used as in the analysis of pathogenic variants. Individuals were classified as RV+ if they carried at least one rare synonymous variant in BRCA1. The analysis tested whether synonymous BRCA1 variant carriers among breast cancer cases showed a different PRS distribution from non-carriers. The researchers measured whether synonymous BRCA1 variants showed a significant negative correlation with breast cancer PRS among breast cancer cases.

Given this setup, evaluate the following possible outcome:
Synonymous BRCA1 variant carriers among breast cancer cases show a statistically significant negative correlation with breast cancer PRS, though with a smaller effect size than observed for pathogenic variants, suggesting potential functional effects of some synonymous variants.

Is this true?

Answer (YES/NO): NO